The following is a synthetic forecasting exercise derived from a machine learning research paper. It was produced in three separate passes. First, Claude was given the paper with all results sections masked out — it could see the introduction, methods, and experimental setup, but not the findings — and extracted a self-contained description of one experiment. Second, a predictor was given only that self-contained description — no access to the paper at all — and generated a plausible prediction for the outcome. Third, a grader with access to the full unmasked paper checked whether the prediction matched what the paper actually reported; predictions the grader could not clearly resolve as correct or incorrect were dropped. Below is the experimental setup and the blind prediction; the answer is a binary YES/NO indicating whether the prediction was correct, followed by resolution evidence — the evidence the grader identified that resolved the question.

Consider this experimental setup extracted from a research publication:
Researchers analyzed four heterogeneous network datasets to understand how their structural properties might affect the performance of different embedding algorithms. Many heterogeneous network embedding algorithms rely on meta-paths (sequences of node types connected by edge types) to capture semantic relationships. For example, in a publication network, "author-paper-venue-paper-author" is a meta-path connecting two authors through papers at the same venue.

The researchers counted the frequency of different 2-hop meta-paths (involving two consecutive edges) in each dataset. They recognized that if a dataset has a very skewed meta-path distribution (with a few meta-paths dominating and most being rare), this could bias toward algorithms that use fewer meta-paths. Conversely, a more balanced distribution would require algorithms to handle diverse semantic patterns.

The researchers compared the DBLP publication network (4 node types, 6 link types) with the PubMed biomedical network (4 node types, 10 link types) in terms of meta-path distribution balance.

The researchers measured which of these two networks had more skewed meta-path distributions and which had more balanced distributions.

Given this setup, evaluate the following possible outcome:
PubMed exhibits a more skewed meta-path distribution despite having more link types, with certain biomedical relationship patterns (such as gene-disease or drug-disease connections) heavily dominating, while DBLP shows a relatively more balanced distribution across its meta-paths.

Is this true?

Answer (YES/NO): NO